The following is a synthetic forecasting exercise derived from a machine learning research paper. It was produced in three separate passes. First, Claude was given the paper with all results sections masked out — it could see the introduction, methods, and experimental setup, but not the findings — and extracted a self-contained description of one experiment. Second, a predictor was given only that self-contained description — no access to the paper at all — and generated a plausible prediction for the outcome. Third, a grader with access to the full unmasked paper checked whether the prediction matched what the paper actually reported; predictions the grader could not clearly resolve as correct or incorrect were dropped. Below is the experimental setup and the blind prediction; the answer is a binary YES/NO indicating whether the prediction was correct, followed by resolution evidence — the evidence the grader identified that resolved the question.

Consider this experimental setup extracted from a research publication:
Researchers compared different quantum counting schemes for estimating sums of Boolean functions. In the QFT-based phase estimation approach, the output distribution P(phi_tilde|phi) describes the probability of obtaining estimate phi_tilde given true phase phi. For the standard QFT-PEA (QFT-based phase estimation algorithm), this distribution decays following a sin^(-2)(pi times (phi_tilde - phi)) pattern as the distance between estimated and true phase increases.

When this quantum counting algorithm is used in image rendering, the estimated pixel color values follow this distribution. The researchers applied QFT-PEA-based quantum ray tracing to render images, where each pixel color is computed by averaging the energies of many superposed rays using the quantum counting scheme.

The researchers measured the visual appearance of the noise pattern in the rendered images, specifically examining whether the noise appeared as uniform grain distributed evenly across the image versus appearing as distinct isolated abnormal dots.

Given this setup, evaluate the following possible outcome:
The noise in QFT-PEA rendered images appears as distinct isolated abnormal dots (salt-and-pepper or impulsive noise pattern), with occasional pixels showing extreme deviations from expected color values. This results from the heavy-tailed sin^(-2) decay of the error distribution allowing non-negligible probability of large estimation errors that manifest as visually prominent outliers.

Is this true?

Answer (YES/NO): YES